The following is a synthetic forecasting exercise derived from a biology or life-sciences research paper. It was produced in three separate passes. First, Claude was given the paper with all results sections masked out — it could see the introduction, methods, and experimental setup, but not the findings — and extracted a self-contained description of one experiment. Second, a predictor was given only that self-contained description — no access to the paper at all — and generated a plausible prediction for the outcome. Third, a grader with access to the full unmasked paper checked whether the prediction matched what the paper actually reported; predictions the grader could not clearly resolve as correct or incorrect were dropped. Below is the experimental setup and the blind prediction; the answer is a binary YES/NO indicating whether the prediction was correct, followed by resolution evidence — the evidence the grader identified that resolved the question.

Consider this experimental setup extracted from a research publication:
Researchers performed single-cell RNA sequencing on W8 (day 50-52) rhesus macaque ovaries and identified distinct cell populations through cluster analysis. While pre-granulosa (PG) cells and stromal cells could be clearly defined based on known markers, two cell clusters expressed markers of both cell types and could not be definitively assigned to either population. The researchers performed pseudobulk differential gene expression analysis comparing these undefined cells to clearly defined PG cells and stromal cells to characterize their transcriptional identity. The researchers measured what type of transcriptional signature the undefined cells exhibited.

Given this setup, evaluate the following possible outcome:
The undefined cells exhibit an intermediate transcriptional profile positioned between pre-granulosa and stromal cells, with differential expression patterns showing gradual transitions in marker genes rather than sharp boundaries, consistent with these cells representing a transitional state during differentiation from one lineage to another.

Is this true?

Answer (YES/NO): NO